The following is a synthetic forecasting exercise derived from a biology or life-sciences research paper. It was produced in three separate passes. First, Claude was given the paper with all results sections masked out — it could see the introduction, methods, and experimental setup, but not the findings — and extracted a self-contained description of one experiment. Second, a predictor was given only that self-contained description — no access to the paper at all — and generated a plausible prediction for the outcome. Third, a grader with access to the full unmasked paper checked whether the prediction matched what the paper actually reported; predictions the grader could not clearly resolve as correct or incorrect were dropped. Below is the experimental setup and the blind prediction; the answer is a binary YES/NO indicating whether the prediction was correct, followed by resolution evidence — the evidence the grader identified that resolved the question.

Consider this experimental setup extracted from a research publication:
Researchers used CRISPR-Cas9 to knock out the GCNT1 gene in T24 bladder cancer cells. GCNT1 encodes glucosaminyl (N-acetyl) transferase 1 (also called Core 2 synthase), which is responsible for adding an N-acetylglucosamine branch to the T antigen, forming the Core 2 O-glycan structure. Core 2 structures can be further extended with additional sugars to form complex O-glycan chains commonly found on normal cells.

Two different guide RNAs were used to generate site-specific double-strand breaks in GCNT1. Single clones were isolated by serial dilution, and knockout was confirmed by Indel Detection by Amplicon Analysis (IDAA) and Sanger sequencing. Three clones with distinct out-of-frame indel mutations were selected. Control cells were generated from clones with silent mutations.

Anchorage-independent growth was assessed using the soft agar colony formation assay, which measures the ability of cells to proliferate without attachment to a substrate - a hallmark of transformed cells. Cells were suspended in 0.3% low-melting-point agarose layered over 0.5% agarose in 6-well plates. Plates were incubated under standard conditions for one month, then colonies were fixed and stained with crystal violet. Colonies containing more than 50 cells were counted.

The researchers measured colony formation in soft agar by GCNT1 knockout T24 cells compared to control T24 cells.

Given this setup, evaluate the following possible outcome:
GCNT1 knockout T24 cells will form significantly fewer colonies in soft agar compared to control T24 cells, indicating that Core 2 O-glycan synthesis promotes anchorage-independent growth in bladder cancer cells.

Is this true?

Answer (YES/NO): NO